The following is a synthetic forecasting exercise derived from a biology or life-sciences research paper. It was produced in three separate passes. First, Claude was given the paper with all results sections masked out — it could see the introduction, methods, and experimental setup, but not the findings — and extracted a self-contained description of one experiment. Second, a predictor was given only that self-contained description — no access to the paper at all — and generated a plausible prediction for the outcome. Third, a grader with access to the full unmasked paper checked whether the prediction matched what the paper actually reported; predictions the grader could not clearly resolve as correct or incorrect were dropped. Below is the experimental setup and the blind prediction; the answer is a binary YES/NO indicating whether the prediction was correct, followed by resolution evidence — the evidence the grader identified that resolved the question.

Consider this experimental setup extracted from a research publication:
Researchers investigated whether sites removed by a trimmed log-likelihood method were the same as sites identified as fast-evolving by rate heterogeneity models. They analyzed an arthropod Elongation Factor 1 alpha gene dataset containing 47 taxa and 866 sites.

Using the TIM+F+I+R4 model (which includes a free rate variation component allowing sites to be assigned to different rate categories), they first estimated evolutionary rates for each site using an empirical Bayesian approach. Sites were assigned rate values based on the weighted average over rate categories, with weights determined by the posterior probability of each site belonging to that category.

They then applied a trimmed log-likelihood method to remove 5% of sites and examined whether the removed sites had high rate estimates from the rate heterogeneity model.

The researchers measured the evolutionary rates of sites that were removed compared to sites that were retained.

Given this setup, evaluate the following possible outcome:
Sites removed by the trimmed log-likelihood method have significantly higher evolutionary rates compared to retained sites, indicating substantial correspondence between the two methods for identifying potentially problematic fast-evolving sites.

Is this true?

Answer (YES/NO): YES